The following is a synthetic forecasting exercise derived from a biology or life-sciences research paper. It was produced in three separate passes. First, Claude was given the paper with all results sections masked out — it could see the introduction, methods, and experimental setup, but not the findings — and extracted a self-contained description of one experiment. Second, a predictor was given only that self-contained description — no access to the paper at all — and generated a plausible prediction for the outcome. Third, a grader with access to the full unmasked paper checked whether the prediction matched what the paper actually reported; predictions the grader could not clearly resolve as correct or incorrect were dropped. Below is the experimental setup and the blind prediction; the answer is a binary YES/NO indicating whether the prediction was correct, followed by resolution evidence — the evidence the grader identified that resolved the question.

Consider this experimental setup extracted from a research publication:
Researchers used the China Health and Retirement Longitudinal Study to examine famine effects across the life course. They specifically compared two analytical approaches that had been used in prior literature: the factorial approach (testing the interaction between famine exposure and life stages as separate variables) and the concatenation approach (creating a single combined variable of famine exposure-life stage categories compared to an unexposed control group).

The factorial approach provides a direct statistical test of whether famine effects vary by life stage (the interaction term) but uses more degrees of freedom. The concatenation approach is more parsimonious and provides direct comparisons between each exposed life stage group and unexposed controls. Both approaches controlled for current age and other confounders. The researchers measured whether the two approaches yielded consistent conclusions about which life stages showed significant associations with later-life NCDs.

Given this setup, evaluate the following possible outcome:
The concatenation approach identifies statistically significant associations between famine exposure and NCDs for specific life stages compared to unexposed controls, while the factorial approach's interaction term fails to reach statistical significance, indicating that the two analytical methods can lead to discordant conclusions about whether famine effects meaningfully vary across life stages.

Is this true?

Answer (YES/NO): YES